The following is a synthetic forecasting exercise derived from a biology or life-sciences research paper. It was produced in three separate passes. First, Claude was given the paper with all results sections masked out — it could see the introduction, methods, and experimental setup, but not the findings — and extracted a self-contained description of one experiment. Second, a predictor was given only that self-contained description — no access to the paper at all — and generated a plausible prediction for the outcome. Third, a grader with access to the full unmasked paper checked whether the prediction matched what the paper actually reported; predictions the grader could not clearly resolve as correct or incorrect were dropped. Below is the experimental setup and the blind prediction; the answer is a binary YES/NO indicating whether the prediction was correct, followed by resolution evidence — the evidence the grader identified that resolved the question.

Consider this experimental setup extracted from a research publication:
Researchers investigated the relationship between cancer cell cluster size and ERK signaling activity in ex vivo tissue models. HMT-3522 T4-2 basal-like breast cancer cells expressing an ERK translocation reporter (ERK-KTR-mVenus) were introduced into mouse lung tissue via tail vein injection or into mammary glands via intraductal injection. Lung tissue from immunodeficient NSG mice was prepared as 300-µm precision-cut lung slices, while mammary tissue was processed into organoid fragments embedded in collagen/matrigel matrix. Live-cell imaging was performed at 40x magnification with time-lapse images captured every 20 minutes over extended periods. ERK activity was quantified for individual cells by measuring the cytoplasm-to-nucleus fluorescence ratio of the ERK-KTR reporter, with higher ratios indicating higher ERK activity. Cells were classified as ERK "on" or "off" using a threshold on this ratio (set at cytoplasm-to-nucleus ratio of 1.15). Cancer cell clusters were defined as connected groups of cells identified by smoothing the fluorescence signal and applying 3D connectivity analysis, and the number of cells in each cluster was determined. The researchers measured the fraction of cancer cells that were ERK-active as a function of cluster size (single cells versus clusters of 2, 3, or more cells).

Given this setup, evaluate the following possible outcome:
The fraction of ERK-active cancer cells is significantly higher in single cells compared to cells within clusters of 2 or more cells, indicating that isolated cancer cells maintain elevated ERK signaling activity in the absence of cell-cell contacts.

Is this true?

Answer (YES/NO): NO